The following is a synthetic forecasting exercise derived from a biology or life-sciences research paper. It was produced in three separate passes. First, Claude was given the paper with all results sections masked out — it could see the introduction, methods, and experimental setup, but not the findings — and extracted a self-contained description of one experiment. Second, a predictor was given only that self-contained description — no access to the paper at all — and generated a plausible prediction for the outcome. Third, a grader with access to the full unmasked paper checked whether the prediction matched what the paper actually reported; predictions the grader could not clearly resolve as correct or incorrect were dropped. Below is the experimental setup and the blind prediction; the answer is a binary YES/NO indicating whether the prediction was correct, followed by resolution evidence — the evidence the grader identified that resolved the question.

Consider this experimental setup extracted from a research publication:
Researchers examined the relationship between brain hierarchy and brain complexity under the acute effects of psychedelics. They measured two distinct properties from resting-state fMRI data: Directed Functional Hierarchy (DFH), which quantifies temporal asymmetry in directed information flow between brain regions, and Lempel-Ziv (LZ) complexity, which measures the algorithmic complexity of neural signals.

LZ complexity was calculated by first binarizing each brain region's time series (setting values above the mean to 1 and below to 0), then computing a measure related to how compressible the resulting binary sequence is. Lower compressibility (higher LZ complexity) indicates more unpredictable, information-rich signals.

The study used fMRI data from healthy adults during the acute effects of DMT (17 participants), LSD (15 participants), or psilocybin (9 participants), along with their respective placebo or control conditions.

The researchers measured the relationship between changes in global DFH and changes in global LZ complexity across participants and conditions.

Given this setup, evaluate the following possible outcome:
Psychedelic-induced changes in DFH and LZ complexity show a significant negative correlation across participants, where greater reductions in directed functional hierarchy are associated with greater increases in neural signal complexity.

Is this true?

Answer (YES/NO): YES